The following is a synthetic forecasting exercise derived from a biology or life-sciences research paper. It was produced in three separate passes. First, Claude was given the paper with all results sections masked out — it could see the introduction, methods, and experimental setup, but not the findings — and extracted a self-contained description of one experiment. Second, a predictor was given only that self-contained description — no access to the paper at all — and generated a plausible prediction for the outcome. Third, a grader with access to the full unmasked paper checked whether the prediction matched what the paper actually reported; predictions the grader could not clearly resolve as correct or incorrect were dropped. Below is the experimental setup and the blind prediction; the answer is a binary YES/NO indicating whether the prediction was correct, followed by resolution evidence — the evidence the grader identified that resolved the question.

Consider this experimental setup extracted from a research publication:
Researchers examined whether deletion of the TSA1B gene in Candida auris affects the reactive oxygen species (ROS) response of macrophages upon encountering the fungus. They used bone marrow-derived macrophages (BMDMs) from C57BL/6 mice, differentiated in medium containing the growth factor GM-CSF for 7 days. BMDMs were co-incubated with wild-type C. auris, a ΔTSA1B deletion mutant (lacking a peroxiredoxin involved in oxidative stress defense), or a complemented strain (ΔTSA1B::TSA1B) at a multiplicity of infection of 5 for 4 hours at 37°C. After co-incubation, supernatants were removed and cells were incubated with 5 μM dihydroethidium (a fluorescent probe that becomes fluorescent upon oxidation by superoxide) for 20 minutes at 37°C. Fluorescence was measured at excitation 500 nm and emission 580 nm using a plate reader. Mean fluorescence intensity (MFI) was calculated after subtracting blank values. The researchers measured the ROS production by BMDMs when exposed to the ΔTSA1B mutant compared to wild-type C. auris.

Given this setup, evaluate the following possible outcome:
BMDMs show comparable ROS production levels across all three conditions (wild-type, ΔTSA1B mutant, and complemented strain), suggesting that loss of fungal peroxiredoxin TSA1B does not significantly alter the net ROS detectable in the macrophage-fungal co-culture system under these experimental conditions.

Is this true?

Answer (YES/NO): NO